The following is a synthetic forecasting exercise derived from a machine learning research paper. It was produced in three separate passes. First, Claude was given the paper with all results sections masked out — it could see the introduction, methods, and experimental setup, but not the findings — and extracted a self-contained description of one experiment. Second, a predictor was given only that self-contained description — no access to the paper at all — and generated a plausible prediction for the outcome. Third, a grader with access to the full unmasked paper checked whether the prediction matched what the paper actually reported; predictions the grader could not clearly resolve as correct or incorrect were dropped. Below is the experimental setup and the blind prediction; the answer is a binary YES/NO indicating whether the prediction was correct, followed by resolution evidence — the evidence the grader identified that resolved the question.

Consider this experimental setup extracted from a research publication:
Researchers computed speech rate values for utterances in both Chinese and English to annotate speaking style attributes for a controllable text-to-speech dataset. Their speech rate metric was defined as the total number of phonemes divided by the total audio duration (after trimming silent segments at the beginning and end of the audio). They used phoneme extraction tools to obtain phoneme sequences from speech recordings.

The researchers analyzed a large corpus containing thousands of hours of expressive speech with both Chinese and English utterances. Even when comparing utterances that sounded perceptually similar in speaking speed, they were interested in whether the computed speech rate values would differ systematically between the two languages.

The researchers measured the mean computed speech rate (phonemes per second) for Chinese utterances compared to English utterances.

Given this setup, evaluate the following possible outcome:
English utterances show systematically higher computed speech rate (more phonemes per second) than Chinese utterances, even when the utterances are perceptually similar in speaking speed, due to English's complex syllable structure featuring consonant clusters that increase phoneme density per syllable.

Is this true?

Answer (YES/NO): YES